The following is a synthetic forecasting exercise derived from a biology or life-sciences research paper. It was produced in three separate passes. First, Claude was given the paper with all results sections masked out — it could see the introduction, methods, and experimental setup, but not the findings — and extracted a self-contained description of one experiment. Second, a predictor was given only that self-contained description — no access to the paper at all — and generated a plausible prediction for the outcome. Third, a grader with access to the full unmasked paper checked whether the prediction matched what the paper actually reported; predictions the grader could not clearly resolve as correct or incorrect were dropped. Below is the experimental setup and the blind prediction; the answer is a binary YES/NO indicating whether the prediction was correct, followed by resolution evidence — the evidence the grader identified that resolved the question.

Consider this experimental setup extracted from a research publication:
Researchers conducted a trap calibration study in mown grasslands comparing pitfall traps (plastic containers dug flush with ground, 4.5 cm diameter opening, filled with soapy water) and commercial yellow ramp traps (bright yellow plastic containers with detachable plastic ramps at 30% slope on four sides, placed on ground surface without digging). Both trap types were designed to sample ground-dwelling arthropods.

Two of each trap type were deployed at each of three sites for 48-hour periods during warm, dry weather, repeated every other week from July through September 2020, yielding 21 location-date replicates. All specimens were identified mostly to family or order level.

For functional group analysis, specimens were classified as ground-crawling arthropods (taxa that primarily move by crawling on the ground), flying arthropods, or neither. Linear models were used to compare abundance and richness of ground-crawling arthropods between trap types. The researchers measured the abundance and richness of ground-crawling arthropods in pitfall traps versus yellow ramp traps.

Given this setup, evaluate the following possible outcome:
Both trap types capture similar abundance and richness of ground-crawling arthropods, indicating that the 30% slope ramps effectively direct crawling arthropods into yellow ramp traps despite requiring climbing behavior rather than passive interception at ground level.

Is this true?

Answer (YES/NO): NO